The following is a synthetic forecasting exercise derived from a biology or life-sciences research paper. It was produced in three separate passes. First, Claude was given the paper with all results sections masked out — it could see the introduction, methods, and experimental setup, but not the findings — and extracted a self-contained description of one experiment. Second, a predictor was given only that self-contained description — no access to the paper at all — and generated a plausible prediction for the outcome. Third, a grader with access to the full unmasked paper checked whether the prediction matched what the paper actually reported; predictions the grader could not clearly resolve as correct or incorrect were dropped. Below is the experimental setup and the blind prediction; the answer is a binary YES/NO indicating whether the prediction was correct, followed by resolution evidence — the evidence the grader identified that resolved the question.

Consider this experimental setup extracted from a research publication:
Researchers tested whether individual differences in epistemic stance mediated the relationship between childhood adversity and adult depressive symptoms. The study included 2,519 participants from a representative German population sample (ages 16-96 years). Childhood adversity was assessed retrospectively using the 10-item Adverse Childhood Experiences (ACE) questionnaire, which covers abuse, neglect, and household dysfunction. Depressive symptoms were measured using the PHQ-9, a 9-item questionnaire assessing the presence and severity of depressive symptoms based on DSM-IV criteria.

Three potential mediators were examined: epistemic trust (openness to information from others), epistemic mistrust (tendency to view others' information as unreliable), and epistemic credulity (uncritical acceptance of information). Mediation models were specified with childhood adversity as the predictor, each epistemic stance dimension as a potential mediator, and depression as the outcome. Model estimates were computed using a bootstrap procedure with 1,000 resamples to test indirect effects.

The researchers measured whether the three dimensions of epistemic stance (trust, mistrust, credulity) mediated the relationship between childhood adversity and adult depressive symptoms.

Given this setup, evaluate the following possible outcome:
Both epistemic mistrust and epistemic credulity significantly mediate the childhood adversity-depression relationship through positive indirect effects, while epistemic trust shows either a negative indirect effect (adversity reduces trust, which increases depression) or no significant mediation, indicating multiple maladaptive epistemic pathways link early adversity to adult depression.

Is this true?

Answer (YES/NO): YES